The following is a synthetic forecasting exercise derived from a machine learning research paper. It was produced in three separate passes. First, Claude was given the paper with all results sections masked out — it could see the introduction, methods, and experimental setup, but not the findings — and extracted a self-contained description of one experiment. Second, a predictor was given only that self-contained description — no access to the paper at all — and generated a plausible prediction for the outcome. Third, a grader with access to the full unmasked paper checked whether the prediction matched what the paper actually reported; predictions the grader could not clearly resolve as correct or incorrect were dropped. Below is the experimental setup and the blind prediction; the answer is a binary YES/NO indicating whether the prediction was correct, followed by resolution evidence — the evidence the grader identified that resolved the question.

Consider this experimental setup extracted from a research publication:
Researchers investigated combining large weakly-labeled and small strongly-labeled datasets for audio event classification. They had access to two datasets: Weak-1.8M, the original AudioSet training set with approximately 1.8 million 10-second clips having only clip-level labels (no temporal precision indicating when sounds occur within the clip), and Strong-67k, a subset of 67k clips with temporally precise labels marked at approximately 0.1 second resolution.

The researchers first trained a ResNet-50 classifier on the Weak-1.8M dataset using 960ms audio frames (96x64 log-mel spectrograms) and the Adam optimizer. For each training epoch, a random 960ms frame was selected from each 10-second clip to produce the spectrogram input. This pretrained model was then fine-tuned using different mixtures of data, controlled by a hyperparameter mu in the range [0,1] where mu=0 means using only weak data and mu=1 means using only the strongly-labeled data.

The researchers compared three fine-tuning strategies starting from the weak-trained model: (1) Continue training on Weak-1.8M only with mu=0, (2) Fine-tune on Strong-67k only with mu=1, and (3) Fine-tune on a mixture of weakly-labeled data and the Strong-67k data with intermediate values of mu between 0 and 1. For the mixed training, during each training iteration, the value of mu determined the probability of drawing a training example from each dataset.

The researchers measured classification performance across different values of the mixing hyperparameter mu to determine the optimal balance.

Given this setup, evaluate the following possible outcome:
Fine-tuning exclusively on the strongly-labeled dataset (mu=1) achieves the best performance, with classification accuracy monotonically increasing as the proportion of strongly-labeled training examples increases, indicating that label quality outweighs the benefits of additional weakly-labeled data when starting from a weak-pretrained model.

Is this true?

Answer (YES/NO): NO